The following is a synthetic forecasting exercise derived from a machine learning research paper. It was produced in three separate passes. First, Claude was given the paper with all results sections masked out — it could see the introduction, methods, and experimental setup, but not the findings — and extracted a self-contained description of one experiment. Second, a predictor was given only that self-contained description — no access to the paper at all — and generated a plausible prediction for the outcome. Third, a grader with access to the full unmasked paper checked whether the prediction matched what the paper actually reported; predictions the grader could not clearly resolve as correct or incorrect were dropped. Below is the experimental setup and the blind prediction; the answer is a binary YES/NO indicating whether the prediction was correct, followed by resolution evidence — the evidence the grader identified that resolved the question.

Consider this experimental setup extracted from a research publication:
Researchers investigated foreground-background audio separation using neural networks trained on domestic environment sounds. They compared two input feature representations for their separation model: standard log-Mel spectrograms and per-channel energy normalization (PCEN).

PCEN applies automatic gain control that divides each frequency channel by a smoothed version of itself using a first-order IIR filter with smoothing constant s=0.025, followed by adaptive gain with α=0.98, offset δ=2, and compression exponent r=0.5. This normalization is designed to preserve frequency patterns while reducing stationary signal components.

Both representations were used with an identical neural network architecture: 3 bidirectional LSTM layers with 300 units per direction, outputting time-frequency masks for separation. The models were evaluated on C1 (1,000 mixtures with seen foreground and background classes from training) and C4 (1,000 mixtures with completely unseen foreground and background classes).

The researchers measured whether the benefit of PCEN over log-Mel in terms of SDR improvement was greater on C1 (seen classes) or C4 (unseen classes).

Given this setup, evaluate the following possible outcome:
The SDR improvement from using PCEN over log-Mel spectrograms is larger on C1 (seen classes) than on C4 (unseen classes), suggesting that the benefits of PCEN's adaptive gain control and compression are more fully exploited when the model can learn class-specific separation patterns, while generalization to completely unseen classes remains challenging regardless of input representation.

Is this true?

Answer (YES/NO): YES